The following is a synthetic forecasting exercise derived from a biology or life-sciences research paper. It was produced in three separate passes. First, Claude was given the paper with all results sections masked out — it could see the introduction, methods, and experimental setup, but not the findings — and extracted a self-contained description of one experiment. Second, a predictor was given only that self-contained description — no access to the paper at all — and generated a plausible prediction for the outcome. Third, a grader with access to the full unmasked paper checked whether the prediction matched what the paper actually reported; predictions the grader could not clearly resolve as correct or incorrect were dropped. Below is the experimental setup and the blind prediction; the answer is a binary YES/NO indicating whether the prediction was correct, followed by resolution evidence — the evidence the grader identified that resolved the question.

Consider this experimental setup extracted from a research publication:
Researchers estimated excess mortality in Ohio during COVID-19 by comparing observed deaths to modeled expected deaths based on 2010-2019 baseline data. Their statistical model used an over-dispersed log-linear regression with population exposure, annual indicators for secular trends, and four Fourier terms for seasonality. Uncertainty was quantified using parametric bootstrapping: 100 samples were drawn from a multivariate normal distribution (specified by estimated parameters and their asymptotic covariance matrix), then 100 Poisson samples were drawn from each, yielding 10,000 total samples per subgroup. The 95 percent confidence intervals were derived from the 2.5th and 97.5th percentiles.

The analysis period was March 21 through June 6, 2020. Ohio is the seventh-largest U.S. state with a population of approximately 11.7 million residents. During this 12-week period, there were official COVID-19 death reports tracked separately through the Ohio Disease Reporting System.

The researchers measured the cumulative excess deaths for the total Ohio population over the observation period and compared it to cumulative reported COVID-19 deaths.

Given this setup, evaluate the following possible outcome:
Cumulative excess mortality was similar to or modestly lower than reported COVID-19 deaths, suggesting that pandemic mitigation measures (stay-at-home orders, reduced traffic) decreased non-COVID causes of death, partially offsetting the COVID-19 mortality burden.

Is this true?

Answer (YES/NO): YES